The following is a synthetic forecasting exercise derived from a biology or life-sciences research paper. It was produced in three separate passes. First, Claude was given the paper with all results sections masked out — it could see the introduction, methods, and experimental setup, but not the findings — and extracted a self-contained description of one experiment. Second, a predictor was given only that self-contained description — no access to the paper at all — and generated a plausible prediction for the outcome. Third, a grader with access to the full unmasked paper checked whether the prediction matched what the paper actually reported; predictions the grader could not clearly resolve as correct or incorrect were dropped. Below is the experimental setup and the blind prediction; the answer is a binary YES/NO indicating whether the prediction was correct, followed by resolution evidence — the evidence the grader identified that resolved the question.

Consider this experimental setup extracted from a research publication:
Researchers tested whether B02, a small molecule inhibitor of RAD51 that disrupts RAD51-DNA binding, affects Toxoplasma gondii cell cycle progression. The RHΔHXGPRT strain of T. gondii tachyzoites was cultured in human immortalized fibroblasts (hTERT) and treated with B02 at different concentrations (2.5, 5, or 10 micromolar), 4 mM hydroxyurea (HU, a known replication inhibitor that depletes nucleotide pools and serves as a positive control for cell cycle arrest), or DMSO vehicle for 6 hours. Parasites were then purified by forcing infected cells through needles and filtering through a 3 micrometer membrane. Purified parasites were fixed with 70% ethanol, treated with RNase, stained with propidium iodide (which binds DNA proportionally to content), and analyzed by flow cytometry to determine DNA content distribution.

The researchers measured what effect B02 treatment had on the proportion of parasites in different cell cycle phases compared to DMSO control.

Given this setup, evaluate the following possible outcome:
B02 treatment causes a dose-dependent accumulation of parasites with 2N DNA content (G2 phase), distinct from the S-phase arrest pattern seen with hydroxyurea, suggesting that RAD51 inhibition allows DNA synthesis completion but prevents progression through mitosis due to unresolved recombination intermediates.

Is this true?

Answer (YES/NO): NO